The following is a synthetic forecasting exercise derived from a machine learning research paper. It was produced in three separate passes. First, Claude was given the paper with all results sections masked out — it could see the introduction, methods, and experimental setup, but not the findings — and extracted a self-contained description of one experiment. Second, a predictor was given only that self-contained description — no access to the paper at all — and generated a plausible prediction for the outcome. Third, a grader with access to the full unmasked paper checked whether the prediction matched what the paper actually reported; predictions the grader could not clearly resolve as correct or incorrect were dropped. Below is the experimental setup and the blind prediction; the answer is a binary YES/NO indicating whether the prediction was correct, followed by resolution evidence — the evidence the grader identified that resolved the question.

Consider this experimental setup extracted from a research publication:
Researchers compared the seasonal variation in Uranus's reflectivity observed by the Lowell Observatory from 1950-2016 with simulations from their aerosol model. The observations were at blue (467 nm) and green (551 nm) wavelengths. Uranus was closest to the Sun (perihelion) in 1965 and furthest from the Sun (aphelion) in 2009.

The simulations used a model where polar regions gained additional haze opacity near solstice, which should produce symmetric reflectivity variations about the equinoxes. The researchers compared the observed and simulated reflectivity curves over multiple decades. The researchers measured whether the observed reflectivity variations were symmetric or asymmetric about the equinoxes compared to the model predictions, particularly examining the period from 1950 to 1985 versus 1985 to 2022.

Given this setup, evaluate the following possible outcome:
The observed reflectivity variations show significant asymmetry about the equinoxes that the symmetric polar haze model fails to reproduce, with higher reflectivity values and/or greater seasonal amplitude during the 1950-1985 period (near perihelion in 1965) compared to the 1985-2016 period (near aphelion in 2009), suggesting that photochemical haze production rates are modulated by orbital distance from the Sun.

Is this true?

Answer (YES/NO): NO